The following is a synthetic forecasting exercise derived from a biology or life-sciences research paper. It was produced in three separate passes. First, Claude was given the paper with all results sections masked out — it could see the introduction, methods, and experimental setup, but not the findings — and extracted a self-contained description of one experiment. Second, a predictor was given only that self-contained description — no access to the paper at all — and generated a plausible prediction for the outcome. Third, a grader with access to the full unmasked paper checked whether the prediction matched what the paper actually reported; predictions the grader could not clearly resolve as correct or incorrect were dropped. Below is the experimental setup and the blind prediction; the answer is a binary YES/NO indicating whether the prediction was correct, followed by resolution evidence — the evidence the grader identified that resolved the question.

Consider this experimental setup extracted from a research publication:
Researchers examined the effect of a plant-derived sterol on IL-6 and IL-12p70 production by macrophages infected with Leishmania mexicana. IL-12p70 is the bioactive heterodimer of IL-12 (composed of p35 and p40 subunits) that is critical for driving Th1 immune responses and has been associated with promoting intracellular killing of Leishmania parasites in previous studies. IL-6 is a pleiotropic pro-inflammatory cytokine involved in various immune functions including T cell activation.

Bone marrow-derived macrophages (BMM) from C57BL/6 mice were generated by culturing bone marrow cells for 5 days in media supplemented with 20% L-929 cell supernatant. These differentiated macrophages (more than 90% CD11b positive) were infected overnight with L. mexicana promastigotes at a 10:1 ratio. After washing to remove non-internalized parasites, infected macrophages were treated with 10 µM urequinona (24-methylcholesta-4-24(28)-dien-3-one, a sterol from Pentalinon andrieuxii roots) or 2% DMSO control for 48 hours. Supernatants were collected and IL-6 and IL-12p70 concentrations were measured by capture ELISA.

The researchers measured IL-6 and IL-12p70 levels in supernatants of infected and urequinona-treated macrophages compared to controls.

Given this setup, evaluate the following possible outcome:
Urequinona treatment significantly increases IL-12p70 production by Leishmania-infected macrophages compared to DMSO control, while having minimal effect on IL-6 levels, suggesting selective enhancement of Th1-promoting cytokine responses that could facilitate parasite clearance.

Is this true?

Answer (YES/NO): NO